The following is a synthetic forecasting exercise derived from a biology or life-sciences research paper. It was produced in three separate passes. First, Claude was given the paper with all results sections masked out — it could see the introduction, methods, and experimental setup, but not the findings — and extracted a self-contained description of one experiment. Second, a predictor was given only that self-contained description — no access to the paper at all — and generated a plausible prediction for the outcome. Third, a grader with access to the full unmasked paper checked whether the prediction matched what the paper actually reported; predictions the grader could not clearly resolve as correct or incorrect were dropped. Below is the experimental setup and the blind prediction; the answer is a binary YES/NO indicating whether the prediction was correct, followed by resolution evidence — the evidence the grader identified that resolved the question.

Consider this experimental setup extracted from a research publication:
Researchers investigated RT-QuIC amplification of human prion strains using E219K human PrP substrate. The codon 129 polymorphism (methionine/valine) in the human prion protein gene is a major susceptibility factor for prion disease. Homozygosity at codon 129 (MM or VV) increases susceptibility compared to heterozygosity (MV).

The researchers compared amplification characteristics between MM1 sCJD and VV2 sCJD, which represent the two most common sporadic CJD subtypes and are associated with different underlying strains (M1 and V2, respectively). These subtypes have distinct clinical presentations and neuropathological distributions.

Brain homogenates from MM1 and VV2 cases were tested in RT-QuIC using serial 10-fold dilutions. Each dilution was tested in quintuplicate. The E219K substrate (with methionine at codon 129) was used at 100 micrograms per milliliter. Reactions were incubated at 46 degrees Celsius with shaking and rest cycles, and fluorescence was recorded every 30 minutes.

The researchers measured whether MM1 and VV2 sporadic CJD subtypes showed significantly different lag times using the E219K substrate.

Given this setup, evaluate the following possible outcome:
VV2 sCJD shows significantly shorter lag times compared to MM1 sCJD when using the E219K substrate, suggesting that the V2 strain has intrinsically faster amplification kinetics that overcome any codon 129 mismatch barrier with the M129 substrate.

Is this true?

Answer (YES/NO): NO